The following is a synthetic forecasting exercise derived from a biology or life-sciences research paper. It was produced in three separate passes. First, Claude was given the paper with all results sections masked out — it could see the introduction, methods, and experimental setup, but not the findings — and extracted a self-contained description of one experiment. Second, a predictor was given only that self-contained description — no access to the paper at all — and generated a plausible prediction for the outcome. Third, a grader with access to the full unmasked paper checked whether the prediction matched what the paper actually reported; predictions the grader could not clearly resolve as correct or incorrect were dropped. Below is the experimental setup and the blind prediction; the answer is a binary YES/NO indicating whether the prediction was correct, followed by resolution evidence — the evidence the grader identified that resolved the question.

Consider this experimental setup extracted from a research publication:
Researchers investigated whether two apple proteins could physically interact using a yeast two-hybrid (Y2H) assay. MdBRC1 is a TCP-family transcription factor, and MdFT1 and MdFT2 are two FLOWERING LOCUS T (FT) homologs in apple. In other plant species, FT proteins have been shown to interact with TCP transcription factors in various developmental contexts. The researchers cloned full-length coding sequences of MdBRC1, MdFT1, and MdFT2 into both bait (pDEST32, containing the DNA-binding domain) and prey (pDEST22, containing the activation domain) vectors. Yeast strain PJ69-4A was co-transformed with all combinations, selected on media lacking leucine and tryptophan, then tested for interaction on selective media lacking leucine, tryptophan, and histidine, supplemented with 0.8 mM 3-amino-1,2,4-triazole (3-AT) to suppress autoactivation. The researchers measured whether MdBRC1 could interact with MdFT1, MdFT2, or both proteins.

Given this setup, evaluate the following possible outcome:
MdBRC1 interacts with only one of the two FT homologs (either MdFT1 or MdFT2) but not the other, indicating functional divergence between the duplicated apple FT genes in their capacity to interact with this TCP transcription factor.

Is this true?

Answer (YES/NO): NO